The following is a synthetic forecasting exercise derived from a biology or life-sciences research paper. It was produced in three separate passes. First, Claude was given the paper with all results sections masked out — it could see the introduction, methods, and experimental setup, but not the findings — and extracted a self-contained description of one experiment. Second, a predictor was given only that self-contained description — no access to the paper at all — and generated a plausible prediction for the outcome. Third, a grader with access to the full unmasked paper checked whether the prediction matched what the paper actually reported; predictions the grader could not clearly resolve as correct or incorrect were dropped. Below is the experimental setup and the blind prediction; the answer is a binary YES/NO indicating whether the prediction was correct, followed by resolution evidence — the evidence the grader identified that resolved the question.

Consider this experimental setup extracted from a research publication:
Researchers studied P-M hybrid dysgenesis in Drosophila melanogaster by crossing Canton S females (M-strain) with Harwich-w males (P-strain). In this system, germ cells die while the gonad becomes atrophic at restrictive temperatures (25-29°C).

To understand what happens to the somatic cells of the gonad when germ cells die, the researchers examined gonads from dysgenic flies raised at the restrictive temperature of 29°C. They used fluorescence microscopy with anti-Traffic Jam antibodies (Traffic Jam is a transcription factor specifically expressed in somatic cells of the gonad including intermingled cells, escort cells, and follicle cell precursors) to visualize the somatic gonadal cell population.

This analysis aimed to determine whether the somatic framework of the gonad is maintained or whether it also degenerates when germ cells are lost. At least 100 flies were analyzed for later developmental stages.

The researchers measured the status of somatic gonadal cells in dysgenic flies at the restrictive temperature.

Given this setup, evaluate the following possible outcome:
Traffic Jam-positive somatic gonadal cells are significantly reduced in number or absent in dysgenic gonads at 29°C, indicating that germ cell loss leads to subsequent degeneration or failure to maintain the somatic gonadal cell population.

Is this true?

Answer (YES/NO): NO